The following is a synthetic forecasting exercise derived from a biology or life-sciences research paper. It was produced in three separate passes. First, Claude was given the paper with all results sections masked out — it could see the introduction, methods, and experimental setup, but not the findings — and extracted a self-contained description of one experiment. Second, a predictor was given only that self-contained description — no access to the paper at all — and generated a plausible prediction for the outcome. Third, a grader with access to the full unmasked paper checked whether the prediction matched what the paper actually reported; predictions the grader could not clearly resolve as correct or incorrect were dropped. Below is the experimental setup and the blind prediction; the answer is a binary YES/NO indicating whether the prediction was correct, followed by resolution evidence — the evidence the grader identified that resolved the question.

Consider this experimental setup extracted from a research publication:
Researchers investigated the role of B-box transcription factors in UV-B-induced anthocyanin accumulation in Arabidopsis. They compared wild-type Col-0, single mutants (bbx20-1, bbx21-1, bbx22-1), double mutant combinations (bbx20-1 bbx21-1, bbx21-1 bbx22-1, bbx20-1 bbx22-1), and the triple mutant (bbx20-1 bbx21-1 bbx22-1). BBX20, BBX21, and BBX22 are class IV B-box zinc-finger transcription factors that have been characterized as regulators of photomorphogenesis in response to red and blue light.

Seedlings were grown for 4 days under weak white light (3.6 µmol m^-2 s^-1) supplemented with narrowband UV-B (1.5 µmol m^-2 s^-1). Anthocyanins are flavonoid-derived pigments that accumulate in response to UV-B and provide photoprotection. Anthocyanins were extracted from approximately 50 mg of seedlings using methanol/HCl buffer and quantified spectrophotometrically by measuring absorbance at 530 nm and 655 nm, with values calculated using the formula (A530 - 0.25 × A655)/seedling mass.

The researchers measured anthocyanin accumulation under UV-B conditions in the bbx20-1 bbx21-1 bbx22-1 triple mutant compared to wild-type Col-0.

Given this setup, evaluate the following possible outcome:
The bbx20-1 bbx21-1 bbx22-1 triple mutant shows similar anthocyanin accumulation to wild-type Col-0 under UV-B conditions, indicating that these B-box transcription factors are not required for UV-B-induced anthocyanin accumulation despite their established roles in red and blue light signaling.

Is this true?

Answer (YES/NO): NO